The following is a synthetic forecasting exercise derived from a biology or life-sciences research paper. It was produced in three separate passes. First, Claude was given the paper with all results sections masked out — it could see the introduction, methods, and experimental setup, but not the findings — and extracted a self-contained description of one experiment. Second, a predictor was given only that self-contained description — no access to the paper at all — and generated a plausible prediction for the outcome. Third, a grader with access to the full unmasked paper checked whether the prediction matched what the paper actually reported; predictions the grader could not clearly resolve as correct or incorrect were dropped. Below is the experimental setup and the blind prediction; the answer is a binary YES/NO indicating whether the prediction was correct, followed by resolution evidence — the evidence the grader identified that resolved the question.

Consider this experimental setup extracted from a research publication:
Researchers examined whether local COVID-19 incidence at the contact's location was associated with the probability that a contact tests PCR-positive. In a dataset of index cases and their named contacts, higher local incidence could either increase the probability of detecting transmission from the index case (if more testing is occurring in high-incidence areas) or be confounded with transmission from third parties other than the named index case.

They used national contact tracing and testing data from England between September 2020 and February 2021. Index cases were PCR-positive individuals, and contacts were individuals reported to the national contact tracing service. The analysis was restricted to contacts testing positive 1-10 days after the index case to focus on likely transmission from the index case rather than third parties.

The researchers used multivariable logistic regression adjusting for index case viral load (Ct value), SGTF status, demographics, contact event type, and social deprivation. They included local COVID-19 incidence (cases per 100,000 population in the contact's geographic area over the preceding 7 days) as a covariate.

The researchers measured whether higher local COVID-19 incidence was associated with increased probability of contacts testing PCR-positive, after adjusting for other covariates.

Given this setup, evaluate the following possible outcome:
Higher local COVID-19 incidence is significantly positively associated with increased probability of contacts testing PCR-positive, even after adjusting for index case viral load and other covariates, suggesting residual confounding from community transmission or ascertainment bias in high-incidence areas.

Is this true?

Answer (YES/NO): YES